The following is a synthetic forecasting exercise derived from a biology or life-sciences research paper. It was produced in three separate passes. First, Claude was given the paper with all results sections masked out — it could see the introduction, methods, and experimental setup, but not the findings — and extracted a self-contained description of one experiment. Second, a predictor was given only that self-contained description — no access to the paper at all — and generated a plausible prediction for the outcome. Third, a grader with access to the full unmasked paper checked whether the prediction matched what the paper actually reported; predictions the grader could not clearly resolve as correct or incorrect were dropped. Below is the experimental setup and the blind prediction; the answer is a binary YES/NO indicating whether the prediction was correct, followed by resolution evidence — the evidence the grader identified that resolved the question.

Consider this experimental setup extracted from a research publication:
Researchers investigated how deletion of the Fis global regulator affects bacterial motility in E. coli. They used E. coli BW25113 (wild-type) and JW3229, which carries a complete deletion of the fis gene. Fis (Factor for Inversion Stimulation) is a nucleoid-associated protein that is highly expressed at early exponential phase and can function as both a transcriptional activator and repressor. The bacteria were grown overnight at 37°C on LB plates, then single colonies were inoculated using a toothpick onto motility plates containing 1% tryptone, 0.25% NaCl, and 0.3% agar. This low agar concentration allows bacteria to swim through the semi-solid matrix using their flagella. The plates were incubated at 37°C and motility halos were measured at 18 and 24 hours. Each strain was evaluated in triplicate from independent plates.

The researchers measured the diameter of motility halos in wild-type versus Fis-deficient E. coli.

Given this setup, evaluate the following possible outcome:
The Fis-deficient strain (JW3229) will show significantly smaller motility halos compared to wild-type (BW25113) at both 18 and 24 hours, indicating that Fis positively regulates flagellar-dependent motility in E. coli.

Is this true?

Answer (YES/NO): YES